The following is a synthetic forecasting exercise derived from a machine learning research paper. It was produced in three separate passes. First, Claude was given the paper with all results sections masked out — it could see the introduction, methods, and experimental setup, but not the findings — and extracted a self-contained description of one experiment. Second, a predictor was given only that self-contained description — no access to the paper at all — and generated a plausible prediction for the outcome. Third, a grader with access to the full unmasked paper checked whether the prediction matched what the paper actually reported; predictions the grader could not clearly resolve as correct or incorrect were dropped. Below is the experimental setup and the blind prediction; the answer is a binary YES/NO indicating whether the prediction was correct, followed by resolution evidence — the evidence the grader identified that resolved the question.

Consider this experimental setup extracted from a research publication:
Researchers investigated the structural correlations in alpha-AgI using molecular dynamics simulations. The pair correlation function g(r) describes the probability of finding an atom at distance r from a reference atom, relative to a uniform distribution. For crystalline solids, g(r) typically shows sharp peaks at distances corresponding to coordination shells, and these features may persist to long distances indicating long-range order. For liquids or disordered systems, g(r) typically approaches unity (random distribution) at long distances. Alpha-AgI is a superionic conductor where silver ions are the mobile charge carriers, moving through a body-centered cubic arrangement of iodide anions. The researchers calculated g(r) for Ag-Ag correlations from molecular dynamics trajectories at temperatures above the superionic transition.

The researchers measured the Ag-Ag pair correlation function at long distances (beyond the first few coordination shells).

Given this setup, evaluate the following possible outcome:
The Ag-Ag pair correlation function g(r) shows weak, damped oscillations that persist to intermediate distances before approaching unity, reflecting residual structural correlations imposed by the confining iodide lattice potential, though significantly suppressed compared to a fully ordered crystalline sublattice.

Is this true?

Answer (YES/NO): NO